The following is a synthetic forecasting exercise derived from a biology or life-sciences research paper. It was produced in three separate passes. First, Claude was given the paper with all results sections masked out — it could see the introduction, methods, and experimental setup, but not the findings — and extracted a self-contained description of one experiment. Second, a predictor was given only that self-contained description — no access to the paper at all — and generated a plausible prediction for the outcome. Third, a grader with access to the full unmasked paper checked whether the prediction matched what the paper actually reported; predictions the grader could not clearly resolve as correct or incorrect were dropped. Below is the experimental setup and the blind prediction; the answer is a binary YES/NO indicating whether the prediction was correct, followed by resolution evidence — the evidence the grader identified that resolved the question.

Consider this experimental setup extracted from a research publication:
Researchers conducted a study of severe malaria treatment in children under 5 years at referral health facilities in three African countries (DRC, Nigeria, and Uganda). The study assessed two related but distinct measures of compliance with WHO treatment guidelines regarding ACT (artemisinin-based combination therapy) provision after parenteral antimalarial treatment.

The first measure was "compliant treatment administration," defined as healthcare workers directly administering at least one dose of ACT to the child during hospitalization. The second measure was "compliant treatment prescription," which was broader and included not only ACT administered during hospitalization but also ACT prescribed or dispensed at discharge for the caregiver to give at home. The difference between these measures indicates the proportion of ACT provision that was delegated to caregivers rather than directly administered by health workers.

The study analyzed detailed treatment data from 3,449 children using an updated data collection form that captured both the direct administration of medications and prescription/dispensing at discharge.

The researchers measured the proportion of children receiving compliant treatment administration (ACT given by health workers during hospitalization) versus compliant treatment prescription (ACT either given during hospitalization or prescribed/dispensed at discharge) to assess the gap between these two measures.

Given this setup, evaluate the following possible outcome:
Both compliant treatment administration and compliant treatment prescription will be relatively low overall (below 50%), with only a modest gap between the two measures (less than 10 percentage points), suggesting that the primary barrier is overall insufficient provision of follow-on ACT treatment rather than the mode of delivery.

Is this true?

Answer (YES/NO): NO